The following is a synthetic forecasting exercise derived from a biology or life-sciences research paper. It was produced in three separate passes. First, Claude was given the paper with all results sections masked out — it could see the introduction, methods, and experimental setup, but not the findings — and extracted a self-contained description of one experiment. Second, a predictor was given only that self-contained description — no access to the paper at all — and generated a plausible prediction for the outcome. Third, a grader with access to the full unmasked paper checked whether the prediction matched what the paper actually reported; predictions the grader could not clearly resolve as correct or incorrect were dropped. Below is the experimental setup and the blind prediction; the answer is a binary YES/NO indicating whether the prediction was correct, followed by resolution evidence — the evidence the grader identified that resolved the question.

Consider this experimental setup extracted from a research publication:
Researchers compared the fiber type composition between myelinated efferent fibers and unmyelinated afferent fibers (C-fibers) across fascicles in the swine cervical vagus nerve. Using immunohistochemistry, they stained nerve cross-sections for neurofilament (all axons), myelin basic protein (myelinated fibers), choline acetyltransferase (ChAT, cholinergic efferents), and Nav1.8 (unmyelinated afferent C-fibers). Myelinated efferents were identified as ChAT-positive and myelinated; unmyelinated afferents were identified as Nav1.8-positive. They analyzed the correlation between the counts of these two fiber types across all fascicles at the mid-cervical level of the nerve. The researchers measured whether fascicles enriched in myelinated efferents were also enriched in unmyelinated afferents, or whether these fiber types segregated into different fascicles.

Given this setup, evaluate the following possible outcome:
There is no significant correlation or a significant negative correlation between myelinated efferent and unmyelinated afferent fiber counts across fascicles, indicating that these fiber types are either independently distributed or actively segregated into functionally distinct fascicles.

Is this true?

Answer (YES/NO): YES